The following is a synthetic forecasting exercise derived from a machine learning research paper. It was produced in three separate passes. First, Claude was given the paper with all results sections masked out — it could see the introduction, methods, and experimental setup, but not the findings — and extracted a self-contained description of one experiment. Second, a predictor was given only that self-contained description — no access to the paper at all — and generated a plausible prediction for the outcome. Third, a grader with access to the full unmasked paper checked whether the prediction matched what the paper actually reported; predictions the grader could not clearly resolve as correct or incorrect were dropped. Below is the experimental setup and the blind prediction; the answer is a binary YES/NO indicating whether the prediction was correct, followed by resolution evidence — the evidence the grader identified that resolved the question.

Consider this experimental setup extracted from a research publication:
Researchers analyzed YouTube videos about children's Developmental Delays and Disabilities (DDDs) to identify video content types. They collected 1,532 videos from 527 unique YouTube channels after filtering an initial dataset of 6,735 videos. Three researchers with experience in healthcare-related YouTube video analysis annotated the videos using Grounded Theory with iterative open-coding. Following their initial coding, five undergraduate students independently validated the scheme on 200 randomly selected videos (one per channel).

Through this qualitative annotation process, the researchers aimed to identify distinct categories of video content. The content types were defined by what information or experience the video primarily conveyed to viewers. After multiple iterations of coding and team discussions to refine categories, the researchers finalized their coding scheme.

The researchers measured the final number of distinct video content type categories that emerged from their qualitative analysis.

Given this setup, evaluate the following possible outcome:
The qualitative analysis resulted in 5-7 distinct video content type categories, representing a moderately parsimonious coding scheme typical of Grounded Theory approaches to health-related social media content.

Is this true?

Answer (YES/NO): YES